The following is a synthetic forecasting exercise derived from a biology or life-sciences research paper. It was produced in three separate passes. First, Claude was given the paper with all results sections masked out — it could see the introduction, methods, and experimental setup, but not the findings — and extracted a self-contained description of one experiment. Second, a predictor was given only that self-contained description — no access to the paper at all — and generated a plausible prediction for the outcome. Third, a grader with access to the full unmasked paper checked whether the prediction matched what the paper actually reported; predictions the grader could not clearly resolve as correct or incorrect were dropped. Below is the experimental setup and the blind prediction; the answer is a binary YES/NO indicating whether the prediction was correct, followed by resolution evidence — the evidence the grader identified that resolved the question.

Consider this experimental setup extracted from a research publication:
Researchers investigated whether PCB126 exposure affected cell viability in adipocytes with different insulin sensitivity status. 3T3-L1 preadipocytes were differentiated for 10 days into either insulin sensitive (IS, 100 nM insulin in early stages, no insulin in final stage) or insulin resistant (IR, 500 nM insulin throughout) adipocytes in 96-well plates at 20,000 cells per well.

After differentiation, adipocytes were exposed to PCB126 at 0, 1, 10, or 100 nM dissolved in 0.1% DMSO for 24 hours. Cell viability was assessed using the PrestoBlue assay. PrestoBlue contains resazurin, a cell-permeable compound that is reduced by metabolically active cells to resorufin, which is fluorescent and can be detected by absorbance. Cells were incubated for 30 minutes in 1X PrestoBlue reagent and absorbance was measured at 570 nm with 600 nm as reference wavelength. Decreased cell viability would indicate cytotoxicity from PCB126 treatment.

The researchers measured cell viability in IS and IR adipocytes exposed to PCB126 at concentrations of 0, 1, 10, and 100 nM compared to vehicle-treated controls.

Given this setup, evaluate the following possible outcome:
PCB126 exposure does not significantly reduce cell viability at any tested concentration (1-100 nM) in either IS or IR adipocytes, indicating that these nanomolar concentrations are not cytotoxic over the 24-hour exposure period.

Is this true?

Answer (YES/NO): YES